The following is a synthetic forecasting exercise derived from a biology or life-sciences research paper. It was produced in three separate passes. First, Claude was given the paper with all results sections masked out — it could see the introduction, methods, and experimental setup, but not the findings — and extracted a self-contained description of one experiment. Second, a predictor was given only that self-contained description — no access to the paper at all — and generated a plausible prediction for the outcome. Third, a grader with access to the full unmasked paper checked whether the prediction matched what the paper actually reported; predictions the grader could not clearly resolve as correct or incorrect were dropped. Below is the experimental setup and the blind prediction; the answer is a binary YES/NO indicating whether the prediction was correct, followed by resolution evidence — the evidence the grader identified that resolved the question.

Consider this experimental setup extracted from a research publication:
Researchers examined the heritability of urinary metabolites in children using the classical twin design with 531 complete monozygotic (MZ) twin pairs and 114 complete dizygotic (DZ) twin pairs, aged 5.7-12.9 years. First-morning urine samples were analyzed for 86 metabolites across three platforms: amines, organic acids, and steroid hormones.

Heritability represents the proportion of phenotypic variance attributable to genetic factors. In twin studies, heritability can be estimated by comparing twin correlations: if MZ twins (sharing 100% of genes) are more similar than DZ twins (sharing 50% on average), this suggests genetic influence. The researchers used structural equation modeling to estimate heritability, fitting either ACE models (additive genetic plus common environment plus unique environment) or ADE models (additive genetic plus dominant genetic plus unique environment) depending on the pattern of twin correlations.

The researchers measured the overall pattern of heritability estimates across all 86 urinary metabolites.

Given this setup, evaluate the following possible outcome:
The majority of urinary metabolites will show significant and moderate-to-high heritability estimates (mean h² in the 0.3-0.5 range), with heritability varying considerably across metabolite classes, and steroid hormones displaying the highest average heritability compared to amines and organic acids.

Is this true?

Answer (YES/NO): YES